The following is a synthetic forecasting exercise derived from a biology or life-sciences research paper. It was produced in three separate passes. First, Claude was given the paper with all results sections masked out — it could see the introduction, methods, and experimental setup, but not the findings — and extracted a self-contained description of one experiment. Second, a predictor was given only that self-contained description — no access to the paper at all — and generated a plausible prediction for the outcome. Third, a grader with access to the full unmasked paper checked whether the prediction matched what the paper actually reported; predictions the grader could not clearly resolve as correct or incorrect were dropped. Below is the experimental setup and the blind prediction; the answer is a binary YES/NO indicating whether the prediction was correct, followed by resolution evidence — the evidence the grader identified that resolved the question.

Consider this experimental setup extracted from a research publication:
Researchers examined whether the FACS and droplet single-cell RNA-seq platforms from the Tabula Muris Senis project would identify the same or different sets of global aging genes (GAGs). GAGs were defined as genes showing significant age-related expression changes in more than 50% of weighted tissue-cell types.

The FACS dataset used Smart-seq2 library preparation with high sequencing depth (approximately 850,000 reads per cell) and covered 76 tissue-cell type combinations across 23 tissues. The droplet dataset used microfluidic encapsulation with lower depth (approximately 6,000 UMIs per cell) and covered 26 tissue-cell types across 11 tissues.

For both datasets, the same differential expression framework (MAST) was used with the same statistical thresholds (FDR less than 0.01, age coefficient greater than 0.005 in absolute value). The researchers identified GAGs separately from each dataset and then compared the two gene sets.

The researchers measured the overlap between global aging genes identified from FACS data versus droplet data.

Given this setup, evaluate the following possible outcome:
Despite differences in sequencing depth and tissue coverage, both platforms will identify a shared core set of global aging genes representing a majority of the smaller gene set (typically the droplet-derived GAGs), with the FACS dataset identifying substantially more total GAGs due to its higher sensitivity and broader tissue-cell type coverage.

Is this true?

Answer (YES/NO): YES